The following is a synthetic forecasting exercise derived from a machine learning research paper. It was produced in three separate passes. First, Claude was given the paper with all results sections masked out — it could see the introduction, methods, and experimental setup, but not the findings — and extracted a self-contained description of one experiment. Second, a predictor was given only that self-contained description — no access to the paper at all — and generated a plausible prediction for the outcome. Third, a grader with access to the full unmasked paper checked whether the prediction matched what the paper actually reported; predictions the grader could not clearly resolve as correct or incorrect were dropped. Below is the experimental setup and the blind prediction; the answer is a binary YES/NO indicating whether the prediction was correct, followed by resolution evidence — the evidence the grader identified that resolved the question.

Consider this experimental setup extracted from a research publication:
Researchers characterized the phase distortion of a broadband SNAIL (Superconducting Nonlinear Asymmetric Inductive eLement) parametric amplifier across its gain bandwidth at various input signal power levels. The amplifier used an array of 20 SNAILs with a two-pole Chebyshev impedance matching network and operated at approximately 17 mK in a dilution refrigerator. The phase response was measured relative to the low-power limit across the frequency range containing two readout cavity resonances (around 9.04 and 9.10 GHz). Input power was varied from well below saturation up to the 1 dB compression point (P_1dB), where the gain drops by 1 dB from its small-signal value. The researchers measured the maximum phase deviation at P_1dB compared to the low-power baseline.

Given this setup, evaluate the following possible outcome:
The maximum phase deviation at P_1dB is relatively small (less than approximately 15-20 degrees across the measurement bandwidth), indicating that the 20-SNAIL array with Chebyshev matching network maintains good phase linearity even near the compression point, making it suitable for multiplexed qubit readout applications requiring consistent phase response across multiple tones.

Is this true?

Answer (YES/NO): YES